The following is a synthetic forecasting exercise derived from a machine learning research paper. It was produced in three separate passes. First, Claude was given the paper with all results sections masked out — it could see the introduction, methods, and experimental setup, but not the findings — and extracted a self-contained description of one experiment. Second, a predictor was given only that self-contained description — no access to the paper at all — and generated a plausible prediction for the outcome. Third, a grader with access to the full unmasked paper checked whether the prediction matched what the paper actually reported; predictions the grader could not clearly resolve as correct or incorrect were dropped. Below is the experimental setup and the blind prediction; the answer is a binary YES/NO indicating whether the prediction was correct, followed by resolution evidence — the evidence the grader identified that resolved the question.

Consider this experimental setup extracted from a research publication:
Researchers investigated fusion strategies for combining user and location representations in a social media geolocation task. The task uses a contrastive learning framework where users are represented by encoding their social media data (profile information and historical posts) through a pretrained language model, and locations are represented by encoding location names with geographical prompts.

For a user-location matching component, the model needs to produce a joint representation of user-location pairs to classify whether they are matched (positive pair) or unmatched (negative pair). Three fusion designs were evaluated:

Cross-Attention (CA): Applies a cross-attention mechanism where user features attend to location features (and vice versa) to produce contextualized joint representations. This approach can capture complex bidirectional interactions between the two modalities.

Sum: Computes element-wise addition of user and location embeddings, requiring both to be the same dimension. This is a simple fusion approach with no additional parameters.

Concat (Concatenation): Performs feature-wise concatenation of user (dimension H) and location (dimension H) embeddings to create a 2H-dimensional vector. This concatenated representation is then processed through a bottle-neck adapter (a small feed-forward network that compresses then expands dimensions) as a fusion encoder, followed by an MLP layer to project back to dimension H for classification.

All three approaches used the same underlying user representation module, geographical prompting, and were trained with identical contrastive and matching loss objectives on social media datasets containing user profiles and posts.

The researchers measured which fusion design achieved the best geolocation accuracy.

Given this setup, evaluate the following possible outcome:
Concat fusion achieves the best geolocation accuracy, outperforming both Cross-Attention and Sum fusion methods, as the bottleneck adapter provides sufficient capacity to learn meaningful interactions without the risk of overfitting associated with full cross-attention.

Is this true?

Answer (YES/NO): YES